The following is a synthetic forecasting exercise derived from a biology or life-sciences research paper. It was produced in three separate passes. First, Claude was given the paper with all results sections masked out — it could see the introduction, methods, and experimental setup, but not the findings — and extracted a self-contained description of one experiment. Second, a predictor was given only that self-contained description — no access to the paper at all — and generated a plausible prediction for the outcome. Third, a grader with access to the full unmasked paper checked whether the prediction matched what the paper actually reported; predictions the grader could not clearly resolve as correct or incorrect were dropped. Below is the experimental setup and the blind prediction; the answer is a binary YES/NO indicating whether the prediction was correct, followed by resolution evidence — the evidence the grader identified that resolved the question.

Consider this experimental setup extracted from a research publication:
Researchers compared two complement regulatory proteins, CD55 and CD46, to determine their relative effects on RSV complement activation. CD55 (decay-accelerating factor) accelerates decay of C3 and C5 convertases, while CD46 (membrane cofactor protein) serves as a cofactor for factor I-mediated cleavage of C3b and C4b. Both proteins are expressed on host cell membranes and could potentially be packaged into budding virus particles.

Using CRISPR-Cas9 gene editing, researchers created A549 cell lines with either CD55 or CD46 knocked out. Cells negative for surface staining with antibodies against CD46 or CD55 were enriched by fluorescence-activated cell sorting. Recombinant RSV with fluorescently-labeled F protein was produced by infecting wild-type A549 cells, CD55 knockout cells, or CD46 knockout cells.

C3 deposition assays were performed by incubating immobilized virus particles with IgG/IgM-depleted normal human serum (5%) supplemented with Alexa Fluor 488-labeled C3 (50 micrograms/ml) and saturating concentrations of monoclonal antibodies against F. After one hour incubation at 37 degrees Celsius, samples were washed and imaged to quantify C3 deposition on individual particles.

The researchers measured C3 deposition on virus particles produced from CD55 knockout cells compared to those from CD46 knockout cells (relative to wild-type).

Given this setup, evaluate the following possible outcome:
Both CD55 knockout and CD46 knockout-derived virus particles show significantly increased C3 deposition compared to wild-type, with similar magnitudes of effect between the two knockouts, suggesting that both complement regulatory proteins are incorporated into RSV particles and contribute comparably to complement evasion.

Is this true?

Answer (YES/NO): NO